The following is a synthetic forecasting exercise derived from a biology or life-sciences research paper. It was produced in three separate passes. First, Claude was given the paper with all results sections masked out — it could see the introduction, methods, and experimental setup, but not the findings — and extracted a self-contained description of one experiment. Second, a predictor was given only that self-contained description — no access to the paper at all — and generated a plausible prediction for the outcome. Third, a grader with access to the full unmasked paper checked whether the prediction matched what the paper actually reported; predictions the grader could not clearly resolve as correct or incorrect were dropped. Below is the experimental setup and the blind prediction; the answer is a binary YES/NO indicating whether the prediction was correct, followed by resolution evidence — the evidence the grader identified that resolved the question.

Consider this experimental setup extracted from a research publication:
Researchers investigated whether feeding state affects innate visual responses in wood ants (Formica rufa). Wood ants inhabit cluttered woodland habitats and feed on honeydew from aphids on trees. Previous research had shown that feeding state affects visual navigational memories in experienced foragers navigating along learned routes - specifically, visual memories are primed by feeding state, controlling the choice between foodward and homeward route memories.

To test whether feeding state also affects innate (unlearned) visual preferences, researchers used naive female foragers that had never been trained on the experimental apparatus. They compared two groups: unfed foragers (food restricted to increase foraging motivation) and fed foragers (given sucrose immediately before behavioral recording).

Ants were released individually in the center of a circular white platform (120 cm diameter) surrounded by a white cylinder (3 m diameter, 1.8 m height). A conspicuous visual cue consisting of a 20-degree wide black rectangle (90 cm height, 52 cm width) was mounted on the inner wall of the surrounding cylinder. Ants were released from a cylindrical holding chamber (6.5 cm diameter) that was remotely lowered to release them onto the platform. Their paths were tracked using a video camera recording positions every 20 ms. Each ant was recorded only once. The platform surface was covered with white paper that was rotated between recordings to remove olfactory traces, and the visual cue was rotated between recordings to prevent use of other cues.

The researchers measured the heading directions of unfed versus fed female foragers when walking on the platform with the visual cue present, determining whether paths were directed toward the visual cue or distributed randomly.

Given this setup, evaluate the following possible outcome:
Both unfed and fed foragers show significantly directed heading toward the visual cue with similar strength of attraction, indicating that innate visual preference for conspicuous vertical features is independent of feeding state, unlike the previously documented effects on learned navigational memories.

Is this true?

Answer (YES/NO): YES